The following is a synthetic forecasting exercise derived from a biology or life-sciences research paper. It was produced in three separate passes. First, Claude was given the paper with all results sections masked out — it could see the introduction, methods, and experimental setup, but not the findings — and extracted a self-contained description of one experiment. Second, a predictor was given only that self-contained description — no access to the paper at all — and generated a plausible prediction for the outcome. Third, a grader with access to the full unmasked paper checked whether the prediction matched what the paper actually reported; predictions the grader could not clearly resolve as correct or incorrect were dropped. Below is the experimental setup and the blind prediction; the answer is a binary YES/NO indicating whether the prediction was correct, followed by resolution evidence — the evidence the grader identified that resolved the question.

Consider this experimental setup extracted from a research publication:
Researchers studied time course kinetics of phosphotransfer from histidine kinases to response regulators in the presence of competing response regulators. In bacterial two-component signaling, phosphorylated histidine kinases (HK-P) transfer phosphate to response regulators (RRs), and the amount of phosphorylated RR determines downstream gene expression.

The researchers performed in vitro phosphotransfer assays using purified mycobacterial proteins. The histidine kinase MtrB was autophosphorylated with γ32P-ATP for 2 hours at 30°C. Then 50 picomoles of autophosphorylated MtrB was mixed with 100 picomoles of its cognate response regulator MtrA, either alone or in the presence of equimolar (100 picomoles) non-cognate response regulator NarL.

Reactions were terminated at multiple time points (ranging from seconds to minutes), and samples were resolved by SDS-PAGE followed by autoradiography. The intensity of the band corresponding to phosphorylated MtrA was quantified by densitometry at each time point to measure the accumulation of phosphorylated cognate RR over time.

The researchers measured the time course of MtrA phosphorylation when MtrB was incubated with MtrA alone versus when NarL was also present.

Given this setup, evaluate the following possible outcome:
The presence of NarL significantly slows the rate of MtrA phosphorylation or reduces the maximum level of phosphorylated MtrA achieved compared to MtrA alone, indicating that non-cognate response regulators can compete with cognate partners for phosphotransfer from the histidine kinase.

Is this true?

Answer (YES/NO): YES